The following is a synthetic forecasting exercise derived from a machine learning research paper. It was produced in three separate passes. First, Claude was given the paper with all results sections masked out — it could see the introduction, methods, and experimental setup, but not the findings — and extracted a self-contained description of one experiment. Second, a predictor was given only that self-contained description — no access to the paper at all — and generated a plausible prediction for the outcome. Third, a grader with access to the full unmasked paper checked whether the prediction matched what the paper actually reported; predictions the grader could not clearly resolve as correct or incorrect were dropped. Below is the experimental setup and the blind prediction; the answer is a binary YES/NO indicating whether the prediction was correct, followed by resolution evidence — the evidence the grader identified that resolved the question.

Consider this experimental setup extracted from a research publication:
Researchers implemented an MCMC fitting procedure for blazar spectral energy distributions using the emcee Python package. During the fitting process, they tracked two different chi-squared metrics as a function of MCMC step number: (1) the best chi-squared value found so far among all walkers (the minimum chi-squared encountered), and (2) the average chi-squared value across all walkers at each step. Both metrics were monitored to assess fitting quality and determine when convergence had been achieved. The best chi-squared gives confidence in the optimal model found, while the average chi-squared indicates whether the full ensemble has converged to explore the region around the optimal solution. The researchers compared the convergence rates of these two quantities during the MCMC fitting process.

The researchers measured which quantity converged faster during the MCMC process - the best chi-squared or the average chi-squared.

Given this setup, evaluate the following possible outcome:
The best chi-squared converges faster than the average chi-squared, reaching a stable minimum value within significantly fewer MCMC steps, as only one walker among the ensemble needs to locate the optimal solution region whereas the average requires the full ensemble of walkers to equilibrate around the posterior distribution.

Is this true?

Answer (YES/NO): YES